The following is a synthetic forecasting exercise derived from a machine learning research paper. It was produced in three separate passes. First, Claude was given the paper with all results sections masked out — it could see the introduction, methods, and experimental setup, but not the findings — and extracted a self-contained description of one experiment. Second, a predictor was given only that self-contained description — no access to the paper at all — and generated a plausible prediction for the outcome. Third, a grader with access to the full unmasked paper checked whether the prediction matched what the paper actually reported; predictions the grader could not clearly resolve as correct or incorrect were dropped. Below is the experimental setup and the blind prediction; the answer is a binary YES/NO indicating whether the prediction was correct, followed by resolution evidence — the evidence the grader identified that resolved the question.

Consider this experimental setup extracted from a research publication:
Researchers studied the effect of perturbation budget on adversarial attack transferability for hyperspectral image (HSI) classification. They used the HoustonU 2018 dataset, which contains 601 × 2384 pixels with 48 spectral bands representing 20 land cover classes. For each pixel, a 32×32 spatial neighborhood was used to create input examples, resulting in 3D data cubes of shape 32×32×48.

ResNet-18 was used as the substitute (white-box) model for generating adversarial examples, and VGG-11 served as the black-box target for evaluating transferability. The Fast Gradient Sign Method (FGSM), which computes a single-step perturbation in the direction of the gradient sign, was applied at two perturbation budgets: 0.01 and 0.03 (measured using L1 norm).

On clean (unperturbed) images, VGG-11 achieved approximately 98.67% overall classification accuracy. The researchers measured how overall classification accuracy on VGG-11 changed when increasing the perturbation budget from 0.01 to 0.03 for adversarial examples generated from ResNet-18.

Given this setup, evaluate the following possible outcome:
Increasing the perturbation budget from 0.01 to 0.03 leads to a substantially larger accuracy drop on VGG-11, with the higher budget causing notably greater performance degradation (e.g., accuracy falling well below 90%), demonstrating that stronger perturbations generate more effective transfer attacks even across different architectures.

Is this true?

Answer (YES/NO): YES